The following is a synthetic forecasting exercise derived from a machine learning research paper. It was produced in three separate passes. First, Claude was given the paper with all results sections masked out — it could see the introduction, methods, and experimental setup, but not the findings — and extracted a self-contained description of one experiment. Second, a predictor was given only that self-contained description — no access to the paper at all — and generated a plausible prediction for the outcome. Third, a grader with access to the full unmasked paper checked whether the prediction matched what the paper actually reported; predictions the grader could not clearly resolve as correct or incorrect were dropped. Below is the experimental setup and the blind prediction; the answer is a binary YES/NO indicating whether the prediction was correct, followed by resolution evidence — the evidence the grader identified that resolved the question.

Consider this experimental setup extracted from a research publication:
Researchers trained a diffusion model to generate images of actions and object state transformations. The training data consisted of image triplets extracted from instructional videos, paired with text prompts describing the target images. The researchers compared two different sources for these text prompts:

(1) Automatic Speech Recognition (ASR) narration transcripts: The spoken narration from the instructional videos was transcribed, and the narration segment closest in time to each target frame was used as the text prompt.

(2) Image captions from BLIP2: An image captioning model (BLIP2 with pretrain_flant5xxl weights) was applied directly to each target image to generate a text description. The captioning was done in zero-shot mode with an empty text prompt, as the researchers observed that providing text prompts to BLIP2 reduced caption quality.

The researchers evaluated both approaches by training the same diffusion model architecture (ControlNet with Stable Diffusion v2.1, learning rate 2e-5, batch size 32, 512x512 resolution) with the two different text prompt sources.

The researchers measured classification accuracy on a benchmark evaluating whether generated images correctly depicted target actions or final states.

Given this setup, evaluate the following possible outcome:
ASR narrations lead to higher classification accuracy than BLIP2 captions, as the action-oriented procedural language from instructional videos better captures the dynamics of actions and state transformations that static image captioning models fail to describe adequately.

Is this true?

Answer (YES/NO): NO